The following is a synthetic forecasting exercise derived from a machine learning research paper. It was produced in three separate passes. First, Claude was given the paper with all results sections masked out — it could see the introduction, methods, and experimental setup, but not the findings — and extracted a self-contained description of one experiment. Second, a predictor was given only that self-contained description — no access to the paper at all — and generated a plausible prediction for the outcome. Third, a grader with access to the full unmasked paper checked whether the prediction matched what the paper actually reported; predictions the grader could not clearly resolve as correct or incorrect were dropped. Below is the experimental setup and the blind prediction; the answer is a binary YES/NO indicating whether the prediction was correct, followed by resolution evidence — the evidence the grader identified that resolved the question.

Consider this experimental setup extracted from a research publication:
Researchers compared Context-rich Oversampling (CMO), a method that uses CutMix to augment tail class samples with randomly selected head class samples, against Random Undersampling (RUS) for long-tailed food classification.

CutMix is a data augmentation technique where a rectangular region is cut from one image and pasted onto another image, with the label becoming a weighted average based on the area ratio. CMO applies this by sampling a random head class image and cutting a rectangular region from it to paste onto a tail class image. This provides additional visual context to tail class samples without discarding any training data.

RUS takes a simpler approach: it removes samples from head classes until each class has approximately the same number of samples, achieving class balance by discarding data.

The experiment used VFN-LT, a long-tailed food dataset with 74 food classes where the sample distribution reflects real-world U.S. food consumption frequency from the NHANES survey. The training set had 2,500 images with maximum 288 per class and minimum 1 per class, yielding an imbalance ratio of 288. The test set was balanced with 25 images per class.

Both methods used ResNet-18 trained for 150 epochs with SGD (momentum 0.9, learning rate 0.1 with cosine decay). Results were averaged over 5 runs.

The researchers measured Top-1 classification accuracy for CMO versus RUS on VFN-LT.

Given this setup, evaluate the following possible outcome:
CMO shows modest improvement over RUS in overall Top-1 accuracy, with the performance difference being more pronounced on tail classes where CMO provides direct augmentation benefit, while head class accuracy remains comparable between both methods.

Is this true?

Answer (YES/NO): NO